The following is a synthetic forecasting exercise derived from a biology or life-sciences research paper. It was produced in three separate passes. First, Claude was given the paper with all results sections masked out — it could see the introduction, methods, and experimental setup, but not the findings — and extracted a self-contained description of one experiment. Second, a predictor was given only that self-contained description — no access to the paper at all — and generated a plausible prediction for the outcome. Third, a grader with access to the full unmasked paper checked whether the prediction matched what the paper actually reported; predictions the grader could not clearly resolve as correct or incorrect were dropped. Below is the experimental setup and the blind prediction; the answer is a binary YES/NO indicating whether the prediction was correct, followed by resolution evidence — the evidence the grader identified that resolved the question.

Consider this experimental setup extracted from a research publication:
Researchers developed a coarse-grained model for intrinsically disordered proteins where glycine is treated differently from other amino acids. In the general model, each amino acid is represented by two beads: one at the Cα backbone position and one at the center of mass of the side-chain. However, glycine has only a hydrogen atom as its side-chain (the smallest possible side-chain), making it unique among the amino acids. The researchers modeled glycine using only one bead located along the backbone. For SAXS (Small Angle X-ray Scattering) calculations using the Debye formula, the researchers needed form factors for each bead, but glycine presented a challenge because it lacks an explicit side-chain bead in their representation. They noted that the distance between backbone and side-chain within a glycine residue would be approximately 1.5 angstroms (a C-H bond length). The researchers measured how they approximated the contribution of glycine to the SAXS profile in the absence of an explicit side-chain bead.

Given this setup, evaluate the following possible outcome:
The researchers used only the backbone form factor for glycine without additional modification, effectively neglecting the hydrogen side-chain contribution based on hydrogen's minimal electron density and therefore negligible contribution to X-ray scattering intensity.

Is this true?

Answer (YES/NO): NO